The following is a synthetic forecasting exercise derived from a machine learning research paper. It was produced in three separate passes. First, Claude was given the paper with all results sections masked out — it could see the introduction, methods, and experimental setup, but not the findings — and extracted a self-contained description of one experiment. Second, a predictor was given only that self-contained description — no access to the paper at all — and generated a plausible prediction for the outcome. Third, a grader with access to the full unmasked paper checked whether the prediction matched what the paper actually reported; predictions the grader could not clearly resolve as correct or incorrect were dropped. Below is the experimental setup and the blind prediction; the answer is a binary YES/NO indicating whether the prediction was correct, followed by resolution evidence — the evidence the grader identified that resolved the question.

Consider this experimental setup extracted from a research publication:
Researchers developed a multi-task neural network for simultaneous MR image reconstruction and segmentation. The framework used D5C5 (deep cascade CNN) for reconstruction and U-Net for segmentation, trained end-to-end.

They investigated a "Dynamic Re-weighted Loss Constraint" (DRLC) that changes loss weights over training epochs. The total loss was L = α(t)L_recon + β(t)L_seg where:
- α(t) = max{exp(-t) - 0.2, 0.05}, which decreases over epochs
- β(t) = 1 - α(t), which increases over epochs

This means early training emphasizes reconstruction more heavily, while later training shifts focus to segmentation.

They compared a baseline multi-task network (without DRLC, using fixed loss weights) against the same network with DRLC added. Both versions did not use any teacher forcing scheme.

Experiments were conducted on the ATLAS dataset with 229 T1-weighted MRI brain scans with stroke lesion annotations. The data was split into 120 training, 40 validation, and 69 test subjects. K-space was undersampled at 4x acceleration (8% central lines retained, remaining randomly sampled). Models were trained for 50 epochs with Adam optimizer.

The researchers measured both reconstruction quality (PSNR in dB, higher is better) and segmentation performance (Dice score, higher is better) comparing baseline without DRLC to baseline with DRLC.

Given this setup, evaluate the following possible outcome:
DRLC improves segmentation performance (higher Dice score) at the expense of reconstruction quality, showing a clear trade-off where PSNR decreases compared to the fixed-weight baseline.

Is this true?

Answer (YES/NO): NO